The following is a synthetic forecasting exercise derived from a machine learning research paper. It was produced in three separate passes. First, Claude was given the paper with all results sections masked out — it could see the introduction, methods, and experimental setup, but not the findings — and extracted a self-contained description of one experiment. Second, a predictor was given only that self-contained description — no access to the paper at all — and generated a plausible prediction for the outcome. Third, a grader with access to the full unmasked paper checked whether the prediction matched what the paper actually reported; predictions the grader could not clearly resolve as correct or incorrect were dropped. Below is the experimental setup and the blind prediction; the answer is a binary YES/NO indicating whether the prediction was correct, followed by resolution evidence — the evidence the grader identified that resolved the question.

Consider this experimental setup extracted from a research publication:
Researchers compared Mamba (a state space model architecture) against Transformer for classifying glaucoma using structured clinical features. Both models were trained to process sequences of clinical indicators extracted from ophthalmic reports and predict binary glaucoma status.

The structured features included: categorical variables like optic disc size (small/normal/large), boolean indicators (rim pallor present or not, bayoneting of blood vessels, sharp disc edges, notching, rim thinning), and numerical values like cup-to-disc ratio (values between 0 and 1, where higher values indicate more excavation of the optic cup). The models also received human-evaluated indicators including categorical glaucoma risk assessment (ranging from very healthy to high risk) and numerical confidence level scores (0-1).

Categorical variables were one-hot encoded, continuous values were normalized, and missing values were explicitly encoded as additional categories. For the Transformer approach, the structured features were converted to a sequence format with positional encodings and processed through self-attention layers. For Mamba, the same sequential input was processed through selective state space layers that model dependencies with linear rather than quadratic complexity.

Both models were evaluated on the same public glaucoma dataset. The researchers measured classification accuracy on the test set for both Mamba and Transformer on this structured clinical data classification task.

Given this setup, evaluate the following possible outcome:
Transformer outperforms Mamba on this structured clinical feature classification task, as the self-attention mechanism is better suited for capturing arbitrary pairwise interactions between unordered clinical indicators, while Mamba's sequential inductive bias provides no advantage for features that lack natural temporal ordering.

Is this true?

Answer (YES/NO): NO